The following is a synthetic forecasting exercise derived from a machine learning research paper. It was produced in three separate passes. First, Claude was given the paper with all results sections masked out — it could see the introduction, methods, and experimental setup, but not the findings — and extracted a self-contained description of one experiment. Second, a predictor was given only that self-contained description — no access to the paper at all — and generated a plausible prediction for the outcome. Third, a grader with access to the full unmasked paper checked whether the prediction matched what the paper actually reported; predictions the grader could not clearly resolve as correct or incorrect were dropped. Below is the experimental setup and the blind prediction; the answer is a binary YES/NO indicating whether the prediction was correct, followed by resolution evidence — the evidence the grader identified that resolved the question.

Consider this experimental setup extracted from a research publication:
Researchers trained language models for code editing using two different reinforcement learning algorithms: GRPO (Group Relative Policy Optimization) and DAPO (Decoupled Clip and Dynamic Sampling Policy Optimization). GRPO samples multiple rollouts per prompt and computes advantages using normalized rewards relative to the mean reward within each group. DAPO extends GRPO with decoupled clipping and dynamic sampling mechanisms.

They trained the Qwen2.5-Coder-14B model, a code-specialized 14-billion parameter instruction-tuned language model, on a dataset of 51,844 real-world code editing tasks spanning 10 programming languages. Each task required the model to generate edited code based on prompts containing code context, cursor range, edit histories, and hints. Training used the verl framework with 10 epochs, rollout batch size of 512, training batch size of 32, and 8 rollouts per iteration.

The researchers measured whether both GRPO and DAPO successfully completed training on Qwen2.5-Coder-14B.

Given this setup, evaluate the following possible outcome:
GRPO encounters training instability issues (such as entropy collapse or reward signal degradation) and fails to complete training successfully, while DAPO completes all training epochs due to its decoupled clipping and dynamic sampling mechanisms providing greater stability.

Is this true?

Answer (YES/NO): NO